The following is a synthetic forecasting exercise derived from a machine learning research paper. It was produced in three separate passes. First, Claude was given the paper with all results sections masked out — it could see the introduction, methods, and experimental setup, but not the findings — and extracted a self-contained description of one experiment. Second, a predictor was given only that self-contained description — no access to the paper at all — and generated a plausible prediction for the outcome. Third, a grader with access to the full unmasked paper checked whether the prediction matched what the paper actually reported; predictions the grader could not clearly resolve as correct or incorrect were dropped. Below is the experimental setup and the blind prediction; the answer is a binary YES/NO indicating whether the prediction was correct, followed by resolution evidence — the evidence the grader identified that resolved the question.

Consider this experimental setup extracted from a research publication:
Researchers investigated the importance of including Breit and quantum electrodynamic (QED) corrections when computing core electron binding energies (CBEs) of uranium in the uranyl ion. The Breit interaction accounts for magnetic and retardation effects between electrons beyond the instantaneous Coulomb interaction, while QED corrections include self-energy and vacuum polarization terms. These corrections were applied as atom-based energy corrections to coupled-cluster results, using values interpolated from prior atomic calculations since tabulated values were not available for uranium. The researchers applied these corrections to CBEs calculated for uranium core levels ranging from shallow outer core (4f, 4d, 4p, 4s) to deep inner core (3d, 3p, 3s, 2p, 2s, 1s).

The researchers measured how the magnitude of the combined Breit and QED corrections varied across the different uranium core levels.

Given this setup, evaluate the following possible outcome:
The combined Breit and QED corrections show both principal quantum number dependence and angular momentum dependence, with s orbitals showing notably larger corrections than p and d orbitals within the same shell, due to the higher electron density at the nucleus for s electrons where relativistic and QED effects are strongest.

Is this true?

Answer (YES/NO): YES